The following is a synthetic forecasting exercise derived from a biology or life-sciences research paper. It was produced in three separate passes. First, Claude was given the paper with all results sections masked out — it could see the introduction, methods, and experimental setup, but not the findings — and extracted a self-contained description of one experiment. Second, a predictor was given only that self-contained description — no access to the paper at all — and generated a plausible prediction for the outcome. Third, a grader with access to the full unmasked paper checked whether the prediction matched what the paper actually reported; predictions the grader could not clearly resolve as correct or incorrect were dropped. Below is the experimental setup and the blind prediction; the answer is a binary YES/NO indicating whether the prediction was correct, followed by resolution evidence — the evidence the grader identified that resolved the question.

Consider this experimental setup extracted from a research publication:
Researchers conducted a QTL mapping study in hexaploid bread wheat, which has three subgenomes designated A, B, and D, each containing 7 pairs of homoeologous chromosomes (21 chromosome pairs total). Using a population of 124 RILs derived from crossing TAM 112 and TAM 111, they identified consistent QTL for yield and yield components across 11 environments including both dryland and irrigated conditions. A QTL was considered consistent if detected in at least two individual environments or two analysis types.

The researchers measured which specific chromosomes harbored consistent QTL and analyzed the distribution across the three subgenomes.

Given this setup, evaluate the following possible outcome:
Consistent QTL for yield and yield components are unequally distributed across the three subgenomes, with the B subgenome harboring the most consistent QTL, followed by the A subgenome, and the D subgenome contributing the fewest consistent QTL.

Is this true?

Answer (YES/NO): NO